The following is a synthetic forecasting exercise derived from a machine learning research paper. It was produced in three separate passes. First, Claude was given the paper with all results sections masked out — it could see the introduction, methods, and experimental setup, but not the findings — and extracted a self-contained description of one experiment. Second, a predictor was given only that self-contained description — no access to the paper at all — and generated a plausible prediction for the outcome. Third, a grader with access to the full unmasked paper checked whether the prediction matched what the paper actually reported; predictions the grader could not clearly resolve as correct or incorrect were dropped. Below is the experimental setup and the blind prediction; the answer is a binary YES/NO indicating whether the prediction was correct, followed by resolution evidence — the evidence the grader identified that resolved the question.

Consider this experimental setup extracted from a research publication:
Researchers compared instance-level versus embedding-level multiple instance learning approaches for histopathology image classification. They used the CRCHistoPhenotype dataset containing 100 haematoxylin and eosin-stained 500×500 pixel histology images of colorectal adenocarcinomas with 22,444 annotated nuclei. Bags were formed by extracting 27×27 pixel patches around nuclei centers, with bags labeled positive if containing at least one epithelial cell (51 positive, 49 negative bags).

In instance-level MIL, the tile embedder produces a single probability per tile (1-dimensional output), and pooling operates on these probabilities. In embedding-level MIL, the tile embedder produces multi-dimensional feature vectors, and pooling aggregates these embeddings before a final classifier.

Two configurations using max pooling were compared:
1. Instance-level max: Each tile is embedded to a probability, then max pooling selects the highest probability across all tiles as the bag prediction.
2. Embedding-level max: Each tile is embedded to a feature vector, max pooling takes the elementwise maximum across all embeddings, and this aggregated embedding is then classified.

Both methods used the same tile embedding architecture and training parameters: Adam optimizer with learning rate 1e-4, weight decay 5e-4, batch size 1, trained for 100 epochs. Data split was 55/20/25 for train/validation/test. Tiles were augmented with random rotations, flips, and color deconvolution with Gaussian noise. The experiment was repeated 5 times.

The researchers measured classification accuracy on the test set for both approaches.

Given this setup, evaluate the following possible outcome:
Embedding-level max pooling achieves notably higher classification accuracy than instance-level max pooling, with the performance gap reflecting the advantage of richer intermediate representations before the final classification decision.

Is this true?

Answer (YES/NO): NO